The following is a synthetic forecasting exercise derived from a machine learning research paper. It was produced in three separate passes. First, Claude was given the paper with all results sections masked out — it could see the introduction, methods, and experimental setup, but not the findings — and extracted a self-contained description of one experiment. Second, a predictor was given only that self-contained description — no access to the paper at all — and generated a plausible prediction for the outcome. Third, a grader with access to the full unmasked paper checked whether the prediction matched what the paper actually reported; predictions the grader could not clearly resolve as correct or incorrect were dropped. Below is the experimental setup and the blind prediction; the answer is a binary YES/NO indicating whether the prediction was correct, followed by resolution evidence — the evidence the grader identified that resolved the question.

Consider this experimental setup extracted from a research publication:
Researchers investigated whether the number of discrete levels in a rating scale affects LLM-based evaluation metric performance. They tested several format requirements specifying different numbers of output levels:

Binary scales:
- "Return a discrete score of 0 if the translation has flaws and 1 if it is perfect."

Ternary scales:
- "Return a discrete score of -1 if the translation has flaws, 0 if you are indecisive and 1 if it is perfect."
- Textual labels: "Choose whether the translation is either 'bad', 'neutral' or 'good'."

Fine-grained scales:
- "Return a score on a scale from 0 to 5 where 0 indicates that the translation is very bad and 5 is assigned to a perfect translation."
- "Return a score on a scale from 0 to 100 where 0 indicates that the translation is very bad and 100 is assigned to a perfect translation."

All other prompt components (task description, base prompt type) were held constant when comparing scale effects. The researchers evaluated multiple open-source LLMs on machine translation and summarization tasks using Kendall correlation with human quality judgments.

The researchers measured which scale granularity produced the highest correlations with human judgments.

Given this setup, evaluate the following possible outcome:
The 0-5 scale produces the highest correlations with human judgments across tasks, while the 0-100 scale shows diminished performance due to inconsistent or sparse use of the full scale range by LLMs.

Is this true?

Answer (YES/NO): NO